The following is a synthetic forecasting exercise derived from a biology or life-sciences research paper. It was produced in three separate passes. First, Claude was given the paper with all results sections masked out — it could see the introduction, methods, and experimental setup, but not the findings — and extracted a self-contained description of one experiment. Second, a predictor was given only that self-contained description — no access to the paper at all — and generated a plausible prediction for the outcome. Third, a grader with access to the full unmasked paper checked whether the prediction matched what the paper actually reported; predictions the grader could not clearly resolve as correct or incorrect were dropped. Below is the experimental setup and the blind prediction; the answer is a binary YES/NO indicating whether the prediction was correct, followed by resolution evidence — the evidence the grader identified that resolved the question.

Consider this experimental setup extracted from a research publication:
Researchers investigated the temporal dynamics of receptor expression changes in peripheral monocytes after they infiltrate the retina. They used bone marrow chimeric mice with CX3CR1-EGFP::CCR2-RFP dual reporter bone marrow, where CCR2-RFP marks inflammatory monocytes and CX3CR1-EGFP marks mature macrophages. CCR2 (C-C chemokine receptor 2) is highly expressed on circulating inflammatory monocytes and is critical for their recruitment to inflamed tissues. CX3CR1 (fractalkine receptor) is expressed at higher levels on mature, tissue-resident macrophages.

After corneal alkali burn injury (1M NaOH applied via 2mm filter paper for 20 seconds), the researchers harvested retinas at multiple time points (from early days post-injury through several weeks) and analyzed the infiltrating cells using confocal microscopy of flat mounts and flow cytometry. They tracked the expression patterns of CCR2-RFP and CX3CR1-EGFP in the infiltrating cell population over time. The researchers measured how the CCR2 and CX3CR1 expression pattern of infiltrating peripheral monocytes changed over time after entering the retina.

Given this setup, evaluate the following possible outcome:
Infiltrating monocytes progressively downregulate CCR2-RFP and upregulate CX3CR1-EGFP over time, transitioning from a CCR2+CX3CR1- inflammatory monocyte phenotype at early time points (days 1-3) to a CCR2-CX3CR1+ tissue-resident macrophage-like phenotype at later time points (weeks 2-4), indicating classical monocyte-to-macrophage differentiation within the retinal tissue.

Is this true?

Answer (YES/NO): YES